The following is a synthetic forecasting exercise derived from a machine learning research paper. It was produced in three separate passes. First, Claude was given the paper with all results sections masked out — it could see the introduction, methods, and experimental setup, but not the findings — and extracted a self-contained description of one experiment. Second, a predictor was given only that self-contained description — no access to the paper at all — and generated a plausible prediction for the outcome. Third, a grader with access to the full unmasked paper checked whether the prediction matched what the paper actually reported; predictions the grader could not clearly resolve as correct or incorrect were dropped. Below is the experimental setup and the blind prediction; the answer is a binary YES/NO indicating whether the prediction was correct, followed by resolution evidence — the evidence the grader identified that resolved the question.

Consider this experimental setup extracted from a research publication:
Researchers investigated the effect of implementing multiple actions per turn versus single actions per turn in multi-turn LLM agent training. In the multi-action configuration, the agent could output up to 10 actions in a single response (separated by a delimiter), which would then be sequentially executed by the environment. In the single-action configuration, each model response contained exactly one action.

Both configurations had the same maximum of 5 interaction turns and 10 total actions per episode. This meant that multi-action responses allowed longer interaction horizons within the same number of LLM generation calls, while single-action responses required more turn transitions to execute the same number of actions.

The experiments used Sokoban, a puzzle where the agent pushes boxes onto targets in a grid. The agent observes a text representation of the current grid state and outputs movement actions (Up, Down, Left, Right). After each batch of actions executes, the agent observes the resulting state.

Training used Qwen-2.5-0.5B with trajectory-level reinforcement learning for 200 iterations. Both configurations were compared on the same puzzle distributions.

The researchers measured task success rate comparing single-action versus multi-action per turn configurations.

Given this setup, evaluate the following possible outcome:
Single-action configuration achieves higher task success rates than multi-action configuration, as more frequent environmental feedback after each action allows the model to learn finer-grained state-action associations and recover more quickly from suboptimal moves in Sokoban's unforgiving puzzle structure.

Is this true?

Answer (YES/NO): NO